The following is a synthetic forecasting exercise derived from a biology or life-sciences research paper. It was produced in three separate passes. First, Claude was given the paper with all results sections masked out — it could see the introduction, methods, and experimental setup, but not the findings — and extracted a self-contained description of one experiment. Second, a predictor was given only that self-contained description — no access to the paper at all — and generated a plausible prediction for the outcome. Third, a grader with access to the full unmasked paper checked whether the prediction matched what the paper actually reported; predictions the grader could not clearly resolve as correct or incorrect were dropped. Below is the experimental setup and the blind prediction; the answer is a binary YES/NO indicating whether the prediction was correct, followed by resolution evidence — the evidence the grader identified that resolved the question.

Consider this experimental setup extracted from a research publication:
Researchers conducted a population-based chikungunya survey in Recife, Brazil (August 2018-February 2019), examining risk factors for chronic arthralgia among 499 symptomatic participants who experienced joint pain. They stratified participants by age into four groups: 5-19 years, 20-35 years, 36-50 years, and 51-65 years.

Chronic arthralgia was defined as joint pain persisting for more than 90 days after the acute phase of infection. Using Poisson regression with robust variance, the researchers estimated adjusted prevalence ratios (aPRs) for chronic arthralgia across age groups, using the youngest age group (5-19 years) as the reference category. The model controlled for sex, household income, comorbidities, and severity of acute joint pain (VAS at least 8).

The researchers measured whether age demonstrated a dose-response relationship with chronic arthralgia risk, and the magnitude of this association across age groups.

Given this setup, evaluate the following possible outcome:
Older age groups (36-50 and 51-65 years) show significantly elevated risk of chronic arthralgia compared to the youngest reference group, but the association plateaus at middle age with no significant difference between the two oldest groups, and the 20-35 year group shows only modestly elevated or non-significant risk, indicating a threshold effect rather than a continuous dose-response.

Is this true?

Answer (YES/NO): NO